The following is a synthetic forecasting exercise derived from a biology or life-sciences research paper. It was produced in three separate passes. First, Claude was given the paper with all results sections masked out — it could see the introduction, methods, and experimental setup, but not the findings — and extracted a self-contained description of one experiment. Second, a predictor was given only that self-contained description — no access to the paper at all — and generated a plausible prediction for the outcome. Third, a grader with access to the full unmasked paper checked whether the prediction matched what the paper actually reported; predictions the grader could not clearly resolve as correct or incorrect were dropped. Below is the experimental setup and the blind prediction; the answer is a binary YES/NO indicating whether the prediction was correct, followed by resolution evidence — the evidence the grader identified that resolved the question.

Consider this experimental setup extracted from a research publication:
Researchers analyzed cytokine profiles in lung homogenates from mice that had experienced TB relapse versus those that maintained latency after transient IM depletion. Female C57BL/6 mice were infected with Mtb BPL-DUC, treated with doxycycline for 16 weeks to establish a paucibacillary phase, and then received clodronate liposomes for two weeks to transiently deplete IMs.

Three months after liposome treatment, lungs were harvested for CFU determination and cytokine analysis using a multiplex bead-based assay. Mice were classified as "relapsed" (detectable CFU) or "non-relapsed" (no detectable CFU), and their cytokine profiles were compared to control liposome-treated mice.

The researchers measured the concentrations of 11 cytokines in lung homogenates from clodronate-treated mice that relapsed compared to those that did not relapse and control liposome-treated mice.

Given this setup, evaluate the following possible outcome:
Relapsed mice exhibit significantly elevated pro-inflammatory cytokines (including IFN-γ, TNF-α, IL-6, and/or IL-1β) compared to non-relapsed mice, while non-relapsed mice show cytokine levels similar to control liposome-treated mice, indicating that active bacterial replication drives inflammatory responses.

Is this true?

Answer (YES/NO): NO